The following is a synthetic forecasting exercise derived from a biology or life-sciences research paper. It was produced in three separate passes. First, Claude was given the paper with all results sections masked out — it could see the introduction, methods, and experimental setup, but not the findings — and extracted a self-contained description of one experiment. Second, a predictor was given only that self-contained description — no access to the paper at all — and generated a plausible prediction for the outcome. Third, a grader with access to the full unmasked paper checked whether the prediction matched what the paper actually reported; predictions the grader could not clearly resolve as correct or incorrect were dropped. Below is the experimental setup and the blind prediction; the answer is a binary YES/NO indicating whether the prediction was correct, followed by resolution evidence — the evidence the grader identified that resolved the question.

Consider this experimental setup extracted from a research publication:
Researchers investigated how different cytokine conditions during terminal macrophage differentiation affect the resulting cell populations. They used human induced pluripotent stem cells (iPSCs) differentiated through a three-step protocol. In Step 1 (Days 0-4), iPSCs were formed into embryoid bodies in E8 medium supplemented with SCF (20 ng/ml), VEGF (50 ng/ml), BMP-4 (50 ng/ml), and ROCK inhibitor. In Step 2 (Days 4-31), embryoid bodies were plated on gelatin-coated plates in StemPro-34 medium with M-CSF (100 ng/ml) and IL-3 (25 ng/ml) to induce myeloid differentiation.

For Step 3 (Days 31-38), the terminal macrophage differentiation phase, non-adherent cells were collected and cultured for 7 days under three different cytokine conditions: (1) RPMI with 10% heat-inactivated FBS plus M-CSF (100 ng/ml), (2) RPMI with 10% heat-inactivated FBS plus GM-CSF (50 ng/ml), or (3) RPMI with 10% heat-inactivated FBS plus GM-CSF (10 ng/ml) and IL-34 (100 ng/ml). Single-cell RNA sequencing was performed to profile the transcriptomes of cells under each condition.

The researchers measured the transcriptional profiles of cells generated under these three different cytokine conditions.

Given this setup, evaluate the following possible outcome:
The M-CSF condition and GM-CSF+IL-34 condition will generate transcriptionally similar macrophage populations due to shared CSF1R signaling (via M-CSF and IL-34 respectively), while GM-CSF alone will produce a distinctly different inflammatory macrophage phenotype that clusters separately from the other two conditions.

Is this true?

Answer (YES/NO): NO